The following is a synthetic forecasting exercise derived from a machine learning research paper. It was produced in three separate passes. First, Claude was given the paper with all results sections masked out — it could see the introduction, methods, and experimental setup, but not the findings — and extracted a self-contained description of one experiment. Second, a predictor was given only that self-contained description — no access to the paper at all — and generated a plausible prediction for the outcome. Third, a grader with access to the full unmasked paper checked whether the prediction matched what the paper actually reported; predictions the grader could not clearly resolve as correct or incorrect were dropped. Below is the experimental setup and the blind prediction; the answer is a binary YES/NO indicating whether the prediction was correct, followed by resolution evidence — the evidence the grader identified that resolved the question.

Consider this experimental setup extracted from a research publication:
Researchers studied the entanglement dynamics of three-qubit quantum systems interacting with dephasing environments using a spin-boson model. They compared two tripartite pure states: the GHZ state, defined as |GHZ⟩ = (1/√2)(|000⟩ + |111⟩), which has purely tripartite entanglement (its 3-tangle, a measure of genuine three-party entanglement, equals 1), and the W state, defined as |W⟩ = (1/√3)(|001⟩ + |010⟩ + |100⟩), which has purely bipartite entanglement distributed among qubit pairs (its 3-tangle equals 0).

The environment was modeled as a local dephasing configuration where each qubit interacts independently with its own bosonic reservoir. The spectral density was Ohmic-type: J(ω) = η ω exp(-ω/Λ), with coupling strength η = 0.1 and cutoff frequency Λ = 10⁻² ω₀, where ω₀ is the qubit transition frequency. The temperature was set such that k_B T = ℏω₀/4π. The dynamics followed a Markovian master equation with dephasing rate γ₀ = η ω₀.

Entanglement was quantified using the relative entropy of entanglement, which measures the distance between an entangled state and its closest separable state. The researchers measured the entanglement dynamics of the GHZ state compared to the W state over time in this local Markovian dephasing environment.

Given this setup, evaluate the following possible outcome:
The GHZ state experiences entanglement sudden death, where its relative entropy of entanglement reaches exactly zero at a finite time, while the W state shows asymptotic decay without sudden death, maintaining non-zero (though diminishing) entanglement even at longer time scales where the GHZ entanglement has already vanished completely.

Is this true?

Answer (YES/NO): NO